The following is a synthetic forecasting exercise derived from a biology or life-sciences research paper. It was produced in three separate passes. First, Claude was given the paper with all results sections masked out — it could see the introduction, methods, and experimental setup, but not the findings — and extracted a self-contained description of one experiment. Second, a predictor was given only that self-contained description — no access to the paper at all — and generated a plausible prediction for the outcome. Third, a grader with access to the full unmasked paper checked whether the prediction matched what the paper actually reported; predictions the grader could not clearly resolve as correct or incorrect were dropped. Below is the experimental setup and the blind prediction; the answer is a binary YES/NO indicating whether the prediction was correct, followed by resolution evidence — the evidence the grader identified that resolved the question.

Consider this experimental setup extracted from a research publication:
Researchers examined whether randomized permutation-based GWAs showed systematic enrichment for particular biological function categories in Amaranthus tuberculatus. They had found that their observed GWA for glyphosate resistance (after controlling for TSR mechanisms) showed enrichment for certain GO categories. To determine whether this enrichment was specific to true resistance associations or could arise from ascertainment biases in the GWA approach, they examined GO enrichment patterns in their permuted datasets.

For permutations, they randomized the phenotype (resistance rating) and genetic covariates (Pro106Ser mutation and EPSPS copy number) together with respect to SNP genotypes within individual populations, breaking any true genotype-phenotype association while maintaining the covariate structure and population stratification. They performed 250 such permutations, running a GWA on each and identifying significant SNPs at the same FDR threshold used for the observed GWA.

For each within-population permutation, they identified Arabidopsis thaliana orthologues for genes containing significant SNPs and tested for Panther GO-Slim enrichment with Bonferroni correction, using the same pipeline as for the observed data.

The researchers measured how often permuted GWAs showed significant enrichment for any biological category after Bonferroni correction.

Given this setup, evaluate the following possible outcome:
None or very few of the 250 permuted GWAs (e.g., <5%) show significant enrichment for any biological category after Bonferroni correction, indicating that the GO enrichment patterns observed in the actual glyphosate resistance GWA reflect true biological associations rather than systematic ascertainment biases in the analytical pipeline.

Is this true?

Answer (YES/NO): NO